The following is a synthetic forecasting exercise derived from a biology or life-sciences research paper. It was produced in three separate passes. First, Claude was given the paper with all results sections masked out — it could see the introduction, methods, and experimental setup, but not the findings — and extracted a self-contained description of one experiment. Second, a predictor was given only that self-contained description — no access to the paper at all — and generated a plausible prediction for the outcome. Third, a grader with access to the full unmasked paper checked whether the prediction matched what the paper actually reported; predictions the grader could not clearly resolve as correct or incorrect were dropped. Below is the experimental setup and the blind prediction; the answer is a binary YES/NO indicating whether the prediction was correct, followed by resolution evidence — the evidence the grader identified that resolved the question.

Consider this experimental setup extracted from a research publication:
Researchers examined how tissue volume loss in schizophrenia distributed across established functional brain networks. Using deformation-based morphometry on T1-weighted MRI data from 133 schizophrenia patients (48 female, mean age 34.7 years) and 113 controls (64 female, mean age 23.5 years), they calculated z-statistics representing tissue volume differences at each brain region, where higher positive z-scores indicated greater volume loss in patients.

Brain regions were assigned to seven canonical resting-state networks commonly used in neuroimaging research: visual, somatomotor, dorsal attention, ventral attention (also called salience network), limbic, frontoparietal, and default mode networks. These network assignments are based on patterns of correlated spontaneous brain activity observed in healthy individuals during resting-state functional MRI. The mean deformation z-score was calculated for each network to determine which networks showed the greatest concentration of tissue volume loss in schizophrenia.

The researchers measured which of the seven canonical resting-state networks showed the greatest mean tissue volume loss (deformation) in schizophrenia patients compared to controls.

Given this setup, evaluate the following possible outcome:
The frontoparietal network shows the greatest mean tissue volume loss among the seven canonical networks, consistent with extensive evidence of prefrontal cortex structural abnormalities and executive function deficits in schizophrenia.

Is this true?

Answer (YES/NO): NO